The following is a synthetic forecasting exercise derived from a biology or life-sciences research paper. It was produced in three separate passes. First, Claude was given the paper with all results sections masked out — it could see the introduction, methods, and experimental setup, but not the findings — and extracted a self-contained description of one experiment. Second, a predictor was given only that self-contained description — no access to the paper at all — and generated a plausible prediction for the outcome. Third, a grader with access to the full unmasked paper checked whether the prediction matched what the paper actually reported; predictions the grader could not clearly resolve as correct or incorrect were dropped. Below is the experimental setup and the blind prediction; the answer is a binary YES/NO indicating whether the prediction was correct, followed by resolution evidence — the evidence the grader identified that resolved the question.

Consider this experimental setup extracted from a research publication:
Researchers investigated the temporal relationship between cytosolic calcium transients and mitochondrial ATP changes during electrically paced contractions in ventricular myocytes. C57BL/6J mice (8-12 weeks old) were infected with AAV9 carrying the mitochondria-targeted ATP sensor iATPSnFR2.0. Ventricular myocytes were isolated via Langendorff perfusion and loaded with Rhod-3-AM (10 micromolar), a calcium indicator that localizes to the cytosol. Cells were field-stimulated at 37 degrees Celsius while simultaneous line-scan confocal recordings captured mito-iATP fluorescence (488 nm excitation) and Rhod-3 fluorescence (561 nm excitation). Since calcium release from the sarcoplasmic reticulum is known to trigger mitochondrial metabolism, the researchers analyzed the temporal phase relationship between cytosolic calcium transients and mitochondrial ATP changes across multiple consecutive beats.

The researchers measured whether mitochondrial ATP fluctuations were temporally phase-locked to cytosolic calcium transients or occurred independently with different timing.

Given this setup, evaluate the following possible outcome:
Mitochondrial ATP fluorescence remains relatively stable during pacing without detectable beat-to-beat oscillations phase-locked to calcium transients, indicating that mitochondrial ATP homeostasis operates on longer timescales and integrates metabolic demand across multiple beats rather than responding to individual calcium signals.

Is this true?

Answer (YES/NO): NO